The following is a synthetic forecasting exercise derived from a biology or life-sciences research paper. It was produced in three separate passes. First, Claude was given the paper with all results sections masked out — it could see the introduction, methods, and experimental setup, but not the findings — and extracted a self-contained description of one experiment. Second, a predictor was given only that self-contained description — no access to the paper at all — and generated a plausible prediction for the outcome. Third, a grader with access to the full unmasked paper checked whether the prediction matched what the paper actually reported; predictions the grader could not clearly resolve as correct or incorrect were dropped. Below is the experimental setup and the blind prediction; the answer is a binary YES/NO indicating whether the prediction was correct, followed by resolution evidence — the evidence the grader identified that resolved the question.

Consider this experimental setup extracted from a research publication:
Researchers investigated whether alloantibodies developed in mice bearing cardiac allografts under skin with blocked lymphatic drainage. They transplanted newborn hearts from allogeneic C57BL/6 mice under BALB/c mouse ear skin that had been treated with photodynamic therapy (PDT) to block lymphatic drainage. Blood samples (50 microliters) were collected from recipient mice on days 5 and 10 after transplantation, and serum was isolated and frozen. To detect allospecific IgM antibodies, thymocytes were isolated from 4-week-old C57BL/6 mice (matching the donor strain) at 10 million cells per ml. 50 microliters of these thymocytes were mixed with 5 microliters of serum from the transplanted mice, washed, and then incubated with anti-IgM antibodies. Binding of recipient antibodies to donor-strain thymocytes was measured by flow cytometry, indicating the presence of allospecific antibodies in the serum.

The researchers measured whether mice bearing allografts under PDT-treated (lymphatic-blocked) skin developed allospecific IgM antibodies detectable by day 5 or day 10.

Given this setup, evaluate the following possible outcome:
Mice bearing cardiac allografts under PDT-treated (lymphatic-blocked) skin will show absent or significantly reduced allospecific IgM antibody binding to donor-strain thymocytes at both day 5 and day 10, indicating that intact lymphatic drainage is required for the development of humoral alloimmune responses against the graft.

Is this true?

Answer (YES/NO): YES